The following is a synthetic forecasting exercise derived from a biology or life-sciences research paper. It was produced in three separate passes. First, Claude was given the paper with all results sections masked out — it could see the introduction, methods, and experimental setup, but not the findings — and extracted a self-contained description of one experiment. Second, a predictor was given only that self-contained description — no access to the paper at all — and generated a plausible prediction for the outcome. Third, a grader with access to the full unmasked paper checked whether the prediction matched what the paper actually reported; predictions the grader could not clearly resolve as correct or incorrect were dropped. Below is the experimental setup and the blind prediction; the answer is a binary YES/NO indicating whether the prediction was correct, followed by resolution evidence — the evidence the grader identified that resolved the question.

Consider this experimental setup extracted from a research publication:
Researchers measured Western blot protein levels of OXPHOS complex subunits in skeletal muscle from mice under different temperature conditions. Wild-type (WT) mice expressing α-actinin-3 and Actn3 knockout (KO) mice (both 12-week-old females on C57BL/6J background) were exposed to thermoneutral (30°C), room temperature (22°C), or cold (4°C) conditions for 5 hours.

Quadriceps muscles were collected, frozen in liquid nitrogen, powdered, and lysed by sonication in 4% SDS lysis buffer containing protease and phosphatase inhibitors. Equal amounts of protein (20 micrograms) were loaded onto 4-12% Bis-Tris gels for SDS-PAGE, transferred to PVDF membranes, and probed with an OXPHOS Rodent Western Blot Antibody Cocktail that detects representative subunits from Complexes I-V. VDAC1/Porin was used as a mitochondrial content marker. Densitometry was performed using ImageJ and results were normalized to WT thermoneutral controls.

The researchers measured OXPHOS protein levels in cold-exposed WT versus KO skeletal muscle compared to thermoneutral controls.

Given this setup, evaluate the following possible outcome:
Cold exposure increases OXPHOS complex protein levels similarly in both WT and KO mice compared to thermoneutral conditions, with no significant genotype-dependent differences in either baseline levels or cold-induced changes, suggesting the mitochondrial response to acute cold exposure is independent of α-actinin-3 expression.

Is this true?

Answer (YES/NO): NO